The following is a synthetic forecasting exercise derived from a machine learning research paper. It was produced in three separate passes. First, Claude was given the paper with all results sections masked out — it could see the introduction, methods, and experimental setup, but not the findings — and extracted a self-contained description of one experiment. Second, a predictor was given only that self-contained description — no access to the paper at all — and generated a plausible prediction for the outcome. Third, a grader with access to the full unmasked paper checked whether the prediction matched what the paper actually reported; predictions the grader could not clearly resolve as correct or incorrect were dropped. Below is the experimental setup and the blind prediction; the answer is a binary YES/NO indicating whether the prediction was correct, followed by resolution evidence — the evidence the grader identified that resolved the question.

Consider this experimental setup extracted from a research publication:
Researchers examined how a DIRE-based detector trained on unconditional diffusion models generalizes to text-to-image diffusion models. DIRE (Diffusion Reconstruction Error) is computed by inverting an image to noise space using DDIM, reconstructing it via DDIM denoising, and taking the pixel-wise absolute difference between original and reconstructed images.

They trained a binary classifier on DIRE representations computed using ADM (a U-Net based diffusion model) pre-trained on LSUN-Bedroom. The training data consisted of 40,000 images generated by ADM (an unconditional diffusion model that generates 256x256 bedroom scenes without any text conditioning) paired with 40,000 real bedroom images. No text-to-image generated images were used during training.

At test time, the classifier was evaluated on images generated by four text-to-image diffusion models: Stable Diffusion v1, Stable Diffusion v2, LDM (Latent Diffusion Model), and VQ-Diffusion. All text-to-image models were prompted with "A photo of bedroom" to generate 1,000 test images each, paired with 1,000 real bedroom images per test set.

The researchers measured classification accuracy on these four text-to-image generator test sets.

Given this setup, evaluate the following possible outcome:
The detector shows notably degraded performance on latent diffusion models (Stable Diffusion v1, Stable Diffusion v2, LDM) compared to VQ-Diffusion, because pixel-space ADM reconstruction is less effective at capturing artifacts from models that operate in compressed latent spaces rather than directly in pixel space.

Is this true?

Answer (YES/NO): NO